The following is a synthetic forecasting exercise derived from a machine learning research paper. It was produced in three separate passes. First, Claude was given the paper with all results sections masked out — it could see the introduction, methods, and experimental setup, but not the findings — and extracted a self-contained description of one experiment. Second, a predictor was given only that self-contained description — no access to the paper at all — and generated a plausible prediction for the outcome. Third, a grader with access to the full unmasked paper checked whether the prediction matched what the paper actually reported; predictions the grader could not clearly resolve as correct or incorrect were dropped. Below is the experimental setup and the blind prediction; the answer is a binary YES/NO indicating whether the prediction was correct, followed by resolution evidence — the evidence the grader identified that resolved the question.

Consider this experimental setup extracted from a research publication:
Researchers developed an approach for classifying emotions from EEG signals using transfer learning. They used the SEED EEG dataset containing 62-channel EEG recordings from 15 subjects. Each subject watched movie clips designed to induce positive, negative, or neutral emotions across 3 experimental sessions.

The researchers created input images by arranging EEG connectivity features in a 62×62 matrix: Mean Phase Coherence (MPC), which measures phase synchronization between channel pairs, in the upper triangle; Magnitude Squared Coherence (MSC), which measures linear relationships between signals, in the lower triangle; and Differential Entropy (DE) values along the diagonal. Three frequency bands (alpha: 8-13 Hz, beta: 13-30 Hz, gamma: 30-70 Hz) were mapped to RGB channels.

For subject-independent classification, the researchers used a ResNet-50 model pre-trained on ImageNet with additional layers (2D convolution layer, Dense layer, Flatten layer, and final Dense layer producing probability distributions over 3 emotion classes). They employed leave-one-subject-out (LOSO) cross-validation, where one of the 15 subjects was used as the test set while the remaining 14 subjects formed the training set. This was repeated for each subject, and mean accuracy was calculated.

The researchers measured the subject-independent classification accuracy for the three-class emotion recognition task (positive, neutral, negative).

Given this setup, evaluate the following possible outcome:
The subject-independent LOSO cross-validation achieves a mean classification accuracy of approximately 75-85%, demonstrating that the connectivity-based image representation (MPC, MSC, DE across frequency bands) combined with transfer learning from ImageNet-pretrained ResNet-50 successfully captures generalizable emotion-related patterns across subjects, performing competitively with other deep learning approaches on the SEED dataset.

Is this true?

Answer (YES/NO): NO